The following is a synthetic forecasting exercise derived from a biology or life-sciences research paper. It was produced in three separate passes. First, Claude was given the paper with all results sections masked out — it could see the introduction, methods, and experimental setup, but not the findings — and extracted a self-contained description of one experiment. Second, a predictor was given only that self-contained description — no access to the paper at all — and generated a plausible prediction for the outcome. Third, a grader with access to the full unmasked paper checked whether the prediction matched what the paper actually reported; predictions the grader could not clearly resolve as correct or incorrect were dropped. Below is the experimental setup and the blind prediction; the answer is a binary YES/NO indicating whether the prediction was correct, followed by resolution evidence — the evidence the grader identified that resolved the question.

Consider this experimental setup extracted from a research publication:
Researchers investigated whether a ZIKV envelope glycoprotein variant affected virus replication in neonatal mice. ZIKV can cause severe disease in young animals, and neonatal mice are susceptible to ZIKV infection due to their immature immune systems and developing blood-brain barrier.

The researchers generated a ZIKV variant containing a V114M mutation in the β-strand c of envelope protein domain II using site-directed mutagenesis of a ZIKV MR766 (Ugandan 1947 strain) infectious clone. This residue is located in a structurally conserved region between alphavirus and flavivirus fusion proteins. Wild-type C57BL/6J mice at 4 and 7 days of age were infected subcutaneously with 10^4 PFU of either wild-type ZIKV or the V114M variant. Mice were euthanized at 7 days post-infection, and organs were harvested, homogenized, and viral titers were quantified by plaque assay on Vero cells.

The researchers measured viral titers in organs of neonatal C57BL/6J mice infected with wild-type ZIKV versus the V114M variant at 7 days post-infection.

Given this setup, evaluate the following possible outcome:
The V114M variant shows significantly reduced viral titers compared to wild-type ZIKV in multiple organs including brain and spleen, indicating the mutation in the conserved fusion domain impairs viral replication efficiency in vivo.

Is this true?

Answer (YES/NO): YES